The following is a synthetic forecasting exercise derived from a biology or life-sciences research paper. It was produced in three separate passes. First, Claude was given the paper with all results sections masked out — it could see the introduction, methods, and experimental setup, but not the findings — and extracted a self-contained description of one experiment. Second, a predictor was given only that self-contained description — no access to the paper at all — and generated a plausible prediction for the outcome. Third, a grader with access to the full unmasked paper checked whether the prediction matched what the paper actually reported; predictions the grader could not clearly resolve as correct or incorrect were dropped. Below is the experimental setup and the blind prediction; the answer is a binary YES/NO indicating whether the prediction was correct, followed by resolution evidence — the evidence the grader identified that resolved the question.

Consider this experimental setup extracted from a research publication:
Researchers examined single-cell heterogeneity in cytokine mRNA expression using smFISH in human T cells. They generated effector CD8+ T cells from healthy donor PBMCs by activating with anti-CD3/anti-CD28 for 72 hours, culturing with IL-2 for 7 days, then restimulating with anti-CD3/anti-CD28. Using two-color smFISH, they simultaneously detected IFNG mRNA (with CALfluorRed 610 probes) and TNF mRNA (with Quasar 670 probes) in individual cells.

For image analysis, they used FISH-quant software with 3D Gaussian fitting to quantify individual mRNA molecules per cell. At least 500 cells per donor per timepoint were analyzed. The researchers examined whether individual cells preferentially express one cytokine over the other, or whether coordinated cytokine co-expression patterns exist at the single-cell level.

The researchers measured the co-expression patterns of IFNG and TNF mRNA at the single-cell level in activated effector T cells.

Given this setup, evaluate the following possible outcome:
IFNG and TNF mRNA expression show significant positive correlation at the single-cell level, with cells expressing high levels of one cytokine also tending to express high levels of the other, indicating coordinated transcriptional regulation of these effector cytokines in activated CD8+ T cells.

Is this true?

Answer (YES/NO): YES